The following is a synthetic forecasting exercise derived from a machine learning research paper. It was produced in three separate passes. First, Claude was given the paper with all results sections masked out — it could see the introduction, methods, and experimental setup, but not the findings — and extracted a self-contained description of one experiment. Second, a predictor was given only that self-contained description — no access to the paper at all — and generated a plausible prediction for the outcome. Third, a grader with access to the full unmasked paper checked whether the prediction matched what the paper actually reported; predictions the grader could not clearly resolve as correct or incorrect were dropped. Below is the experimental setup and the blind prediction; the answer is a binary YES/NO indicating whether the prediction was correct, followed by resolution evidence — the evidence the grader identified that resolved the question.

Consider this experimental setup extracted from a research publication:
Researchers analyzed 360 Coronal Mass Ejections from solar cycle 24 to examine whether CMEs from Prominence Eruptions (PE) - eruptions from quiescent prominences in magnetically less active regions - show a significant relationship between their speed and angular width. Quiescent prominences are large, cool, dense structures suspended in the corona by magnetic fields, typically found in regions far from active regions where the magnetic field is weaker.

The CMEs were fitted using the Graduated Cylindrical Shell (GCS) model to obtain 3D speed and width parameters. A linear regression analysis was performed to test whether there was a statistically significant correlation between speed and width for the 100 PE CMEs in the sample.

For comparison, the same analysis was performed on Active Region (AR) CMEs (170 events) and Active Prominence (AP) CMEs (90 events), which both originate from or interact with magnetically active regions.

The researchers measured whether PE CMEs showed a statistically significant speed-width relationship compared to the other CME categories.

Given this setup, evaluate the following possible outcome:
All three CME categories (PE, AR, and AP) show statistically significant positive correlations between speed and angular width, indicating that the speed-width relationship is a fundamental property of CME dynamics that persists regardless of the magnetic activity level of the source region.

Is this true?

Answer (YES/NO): NO